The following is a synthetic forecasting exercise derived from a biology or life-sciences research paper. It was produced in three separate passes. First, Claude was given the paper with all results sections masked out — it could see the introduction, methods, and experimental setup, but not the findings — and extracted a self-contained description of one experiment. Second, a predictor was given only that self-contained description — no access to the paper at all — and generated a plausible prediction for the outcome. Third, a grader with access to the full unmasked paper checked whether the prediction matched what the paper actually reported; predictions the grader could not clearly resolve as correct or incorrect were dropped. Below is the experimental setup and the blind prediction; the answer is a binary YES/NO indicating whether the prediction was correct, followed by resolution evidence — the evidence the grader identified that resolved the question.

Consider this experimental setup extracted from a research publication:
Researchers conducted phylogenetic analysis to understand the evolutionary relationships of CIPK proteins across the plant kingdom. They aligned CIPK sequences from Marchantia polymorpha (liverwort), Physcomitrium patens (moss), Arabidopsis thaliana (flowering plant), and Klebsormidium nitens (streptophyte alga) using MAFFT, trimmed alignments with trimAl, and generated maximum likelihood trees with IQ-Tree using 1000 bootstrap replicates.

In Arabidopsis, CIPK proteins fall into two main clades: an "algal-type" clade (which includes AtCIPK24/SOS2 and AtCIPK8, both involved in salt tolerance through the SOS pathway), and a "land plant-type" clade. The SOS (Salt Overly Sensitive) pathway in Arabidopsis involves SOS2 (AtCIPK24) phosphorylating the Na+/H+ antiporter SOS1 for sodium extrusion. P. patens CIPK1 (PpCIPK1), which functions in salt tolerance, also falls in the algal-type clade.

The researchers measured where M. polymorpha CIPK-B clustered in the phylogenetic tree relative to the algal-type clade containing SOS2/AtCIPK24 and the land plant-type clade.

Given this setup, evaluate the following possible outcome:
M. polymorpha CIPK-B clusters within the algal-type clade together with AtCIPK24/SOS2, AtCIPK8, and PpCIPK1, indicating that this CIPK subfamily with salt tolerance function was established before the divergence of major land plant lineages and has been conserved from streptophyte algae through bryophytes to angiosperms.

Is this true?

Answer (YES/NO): NO